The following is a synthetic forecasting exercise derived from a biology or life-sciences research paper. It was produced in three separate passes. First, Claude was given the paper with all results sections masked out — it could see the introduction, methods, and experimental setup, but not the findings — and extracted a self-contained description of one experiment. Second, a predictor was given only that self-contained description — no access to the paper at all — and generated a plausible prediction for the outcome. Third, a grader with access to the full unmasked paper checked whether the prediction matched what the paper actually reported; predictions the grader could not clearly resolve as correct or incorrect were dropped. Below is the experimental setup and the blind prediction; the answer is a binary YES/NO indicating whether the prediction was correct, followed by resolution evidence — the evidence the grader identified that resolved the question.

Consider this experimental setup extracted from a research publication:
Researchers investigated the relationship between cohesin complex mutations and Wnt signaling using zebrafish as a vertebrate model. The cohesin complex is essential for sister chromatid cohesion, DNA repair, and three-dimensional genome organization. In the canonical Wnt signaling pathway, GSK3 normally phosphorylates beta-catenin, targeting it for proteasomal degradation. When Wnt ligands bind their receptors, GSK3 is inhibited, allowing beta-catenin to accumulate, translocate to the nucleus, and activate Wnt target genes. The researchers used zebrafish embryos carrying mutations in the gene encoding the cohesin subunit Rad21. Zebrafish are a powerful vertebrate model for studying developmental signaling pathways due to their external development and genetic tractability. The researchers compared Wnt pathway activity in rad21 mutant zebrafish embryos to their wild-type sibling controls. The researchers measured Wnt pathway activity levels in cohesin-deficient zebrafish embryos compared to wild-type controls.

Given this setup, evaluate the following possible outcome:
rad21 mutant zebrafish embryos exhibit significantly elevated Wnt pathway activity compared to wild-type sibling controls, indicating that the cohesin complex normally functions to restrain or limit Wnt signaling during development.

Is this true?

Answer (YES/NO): NO